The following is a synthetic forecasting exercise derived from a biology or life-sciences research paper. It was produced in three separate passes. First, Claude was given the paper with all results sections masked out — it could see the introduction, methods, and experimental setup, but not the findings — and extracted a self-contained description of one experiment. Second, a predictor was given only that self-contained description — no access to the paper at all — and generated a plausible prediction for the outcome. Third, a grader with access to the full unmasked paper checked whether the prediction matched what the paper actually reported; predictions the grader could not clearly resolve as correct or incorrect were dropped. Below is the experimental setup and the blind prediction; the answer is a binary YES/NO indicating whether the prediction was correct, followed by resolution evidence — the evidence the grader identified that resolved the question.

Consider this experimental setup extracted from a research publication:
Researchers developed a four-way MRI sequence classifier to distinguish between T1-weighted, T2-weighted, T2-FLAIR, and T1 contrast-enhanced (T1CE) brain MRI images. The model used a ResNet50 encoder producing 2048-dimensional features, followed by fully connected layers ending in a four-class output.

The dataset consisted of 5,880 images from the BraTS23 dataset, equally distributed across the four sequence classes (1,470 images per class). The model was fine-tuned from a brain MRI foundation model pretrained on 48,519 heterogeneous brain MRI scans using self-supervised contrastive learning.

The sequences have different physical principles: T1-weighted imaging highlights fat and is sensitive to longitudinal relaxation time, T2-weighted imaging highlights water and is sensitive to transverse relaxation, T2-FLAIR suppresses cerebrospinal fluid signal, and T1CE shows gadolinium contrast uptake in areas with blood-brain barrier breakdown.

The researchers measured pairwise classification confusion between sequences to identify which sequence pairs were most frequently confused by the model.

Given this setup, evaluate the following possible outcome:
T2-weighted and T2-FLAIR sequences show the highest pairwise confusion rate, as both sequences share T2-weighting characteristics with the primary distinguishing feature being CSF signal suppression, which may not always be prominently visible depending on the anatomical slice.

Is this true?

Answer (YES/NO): NO